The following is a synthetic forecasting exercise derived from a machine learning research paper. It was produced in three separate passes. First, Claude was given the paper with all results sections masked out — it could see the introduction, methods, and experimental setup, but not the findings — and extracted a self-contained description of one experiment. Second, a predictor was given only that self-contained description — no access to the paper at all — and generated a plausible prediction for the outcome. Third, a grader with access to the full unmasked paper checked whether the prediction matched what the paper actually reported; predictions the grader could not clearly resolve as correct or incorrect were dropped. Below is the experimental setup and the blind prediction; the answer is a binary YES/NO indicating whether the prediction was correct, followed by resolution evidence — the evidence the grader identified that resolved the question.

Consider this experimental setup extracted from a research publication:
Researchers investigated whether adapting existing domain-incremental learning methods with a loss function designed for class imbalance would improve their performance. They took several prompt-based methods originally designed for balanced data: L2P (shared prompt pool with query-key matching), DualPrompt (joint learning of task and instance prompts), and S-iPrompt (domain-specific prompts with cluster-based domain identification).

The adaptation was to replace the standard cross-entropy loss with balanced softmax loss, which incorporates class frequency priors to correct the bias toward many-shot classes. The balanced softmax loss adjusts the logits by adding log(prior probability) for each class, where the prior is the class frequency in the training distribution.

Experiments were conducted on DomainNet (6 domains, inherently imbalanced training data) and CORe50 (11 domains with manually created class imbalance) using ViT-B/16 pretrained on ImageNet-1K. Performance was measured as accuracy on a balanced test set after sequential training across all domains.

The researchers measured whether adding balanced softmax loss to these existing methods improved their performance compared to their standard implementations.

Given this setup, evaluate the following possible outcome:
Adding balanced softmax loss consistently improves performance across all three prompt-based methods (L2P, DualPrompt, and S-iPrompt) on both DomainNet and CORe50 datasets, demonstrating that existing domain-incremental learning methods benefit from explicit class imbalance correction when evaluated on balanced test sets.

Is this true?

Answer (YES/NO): NO